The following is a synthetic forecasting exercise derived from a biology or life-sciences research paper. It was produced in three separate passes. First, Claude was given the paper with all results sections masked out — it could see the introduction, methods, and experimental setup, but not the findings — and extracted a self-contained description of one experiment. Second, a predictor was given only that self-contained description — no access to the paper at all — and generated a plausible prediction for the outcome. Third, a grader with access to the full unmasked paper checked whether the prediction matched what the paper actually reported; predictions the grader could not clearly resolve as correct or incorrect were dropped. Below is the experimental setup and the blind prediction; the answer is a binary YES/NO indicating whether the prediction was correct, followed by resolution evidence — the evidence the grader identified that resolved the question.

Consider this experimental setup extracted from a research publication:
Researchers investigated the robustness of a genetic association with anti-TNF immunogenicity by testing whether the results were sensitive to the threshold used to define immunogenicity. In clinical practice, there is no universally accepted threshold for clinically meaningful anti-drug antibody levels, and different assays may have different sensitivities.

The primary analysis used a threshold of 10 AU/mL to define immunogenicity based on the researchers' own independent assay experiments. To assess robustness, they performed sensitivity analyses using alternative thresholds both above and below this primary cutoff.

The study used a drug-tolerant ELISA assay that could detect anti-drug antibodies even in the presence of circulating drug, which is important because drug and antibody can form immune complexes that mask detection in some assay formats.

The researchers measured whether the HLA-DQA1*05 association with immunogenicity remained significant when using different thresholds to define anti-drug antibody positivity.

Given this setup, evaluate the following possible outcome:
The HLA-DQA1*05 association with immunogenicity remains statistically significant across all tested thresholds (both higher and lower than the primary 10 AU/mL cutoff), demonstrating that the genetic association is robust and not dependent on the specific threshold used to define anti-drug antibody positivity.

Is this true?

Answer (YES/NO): YES